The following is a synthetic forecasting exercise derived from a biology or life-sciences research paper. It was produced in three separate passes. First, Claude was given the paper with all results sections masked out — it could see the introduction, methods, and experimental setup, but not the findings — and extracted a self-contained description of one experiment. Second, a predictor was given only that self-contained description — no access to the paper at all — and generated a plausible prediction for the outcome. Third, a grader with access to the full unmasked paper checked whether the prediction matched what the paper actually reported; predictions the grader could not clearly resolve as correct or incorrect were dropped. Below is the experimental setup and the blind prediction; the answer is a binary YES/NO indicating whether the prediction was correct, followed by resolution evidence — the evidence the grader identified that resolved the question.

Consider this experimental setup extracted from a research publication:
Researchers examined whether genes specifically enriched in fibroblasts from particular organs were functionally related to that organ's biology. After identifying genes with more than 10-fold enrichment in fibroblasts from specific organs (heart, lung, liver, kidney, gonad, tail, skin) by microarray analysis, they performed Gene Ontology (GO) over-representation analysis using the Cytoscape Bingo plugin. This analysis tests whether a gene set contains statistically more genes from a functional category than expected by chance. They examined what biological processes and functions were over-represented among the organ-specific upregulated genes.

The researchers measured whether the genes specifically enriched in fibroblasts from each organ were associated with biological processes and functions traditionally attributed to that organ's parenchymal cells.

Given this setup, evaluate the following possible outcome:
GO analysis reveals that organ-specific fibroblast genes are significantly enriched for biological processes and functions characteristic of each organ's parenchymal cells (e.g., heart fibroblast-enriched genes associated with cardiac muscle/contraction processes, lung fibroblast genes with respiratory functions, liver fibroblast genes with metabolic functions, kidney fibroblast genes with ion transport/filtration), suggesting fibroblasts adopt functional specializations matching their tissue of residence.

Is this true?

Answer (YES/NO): NO